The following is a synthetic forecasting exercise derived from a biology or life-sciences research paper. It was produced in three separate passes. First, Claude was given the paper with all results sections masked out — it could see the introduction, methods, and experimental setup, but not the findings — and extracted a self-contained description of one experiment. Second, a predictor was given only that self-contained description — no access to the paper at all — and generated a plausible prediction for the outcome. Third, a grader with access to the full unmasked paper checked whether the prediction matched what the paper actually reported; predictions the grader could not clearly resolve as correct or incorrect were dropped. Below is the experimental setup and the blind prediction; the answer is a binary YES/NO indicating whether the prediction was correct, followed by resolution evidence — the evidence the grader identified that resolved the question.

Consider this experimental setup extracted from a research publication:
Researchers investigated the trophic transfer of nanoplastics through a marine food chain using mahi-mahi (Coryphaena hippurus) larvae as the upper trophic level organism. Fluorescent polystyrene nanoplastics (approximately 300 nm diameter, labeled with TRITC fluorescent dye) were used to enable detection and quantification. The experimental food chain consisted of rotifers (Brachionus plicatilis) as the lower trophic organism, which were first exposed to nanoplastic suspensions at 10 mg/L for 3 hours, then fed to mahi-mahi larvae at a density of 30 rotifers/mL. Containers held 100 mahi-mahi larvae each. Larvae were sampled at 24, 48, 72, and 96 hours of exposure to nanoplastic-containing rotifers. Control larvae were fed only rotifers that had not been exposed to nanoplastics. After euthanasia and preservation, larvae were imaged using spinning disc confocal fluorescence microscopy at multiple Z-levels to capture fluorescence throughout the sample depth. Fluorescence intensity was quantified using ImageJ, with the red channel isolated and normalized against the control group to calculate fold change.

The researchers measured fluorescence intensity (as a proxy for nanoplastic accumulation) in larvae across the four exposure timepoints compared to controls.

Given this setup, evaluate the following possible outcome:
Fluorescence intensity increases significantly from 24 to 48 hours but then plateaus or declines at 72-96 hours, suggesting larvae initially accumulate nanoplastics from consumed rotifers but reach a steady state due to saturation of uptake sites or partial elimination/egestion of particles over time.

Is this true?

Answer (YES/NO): NO